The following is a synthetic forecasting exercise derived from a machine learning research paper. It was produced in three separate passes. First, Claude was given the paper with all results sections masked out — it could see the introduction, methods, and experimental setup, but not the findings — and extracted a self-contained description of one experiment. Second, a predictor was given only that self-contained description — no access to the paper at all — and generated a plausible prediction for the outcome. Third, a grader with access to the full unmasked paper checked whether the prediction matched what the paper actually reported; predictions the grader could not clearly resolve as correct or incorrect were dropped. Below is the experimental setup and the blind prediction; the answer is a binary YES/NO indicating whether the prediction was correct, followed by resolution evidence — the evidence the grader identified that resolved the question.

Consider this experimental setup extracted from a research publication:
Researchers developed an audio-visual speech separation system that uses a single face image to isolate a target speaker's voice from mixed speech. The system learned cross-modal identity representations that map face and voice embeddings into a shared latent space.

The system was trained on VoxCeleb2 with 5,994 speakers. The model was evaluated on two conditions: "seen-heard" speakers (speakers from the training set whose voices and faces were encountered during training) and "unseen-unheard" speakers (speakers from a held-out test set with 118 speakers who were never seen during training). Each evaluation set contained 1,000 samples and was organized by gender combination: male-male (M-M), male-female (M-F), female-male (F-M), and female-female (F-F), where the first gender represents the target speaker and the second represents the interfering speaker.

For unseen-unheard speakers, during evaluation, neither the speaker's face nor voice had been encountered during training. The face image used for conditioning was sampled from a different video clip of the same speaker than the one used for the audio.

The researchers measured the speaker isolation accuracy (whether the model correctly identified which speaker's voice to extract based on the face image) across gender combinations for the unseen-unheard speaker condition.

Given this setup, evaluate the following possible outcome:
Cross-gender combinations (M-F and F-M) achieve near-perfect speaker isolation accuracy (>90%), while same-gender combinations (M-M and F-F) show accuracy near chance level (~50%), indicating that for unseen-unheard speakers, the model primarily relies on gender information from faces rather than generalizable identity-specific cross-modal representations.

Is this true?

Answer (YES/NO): NO